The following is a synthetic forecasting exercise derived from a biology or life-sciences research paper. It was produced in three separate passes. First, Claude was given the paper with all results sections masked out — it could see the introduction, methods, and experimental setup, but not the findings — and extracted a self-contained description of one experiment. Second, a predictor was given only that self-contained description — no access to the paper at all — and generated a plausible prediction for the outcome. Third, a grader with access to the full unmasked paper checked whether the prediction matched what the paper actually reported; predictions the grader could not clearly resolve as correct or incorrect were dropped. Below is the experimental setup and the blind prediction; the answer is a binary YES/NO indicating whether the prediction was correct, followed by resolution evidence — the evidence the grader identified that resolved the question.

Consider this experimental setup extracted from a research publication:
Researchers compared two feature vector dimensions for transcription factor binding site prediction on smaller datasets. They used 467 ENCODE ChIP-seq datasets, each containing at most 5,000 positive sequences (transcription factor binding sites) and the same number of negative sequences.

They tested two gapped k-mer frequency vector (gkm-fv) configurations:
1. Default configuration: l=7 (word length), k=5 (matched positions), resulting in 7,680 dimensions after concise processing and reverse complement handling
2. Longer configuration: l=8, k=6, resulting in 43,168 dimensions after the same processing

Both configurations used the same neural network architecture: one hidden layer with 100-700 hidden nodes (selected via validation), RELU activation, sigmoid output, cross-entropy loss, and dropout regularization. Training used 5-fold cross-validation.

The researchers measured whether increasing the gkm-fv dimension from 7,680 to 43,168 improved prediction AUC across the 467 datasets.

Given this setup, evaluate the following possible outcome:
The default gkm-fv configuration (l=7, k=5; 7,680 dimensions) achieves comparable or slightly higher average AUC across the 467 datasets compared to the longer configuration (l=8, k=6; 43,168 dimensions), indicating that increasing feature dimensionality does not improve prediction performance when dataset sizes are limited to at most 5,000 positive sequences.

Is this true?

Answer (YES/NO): NO